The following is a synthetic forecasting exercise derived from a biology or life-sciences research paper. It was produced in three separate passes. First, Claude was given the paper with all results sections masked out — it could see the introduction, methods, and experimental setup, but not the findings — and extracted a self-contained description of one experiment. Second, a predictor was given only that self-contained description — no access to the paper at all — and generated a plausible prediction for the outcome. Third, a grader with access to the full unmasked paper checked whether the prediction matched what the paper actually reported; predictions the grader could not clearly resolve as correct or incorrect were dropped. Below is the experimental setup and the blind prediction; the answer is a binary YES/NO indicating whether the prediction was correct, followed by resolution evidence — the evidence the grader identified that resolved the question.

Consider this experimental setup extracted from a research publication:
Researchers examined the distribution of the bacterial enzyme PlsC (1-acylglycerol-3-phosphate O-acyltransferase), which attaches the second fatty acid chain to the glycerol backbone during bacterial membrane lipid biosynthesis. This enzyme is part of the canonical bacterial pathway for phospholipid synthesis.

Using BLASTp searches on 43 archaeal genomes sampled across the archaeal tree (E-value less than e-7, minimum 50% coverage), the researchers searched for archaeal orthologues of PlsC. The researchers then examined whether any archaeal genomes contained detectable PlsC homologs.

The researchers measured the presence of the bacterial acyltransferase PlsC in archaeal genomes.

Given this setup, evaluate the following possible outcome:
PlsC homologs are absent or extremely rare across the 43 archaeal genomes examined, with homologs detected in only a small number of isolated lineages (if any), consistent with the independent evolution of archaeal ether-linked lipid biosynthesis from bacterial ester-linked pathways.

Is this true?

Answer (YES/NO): NO